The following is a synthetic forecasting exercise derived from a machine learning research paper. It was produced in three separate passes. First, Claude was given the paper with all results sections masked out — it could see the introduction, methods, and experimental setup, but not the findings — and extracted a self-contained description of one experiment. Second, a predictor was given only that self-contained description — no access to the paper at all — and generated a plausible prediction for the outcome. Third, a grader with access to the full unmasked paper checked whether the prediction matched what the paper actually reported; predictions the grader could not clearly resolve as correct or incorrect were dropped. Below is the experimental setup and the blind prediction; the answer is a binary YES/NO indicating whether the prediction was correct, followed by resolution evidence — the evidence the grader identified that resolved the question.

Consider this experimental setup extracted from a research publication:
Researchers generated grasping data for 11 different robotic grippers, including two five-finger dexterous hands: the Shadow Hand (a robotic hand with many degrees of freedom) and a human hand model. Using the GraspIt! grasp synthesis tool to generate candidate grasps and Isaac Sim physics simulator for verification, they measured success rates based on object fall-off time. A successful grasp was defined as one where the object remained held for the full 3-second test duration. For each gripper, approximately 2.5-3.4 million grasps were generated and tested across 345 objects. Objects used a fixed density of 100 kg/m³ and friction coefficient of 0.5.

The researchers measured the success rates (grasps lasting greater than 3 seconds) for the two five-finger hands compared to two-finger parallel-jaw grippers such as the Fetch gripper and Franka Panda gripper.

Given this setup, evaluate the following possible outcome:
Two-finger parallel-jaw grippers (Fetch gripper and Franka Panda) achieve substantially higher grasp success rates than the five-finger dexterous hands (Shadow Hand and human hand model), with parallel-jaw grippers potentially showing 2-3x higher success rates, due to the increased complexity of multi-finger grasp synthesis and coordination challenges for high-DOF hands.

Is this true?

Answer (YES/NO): NO